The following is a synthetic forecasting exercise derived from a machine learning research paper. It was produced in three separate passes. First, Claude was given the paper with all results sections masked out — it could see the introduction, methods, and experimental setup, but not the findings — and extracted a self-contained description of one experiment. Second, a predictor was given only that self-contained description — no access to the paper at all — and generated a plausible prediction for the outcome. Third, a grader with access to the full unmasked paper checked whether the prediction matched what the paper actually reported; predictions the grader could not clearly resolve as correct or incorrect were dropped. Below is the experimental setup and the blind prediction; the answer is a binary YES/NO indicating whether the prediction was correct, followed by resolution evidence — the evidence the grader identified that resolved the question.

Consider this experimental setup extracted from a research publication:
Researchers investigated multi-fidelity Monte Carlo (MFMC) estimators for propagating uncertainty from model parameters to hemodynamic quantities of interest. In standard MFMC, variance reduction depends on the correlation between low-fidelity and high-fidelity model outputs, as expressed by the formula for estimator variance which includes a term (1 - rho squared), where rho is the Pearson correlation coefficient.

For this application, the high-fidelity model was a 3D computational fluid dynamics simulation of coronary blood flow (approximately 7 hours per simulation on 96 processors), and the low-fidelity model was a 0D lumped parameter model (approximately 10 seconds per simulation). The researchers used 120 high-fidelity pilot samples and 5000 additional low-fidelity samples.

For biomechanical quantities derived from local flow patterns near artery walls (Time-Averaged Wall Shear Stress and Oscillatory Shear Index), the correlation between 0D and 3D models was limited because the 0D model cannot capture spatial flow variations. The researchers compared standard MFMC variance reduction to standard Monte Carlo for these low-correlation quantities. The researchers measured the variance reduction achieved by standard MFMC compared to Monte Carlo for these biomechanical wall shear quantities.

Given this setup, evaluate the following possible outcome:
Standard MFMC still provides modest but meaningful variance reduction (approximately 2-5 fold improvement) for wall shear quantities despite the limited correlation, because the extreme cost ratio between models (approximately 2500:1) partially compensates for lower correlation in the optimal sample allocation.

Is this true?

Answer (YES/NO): NO